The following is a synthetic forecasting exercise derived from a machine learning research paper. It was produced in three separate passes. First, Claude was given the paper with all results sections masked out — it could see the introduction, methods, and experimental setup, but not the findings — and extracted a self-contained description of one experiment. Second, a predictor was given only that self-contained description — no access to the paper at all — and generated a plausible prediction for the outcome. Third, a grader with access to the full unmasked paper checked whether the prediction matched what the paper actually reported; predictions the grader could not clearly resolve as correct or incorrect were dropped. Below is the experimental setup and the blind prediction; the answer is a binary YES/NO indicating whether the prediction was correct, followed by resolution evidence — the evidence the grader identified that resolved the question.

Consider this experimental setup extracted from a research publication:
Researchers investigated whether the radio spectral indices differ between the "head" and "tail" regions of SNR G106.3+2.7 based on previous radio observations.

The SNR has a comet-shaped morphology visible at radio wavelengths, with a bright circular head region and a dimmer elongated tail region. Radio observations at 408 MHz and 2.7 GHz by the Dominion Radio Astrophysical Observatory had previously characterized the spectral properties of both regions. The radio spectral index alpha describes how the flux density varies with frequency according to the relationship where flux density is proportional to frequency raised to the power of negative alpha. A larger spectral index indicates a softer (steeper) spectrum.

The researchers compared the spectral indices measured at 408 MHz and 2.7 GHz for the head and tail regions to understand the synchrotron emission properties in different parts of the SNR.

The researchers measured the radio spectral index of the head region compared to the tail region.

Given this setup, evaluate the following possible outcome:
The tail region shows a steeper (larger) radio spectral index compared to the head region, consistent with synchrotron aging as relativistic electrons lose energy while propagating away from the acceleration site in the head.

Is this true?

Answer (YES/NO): YES